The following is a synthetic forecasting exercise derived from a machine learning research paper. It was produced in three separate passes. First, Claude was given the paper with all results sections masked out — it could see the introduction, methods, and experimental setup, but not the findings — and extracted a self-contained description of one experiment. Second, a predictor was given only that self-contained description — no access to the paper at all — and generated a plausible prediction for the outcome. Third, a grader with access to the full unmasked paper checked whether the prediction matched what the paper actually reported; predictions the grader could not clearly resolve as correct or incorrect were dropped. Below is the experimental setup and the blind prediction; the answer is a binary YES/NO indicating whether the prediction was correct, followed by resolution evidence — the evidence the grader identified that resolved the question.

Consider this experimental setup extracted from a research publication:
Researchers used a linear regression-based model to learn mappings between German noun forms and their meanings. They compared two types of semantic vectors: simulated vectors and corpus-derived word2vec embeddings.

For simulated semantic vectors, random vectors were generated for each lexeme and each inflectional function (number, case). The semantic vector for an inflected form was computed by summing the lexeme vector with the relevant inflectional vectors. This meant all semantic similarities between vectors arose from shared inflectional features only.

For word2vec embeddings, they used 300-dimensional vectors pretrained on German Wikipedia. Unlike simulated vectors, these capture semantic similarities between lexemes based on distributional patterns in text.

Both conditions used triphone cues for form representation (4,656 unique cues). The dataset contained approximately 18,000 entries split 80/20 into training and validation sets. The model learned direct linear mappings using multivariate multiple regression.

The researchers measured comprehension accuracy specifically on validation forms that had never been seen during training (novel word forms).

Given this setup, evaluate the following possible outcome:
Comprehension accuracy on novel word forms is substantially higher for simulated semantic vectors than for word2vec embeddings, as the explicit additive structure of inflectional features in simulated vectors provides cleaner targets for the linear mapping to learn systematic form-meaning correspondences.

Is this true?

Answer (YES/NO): YES